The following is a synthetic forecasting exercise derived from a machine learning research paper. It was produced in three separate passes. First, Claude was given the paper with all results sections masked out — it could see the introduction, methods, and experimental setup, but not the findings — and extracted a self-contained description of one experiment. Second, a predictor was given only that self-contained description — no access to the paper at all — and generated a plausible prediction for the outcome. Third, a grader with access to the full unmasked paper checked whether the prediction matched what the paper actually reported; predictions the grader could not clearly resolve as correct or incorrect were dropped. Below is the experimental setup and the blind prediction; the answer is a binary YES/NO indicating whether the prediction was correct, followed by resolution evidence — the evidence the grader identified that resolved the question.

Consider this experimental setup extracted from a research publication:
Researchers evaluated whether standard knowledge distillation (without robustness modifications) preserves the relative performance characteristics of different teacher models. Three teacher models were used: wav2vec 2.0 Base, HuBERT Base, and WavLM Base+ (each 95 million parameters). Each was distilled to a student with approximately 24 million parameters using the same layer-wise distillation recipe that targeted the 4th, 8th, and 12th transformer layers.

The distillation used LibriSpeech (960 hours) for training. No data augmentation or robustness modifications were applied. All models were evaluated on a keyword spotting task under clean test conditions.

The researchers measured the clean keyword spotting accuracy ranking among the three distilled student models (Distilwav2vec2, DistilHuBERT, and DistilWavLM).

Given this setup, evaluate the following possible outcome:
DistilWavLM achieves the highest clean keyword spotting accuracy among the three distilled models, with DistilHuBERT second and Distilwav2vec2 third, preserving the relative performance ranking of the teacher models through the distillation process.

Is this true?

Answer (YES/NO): YES